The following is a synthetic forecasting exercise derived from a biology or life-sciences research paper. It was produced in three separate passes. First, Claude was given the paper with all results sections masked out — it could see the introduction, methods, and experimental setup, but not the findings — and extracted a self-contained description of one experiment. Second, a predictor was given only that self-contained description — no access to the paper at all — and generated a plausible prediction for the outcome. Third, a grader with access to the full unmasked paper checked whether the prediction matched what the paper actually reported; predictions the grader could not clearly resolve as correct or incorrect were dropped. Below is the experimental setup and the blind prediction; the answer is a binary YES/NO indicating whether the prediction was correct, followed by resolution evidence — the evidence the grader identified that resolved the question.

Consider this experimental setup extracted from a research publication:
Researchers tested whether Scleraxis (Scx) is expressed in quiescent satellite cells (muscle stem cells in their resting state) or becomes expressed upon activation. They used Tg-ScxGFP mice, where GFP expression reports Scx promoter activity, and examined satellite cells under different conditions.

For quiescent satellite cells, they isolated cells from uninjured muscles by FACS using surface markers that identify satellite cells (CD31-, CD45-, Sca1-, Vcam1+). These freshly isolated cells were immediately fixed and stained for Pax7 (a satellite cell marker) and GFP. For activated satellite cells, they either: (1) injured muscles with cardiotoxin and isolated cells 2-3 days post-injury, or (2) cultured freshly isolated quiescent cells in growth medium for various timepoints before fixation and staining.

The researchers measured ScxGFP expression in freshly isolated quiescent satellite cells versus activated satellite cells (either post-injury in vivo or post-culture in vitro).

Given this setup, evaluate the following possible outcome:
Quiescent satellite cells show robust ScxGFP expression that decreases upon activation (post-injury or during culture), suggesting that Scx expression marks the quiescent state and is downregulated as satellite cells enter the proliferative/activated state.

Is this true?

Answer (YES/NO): NO